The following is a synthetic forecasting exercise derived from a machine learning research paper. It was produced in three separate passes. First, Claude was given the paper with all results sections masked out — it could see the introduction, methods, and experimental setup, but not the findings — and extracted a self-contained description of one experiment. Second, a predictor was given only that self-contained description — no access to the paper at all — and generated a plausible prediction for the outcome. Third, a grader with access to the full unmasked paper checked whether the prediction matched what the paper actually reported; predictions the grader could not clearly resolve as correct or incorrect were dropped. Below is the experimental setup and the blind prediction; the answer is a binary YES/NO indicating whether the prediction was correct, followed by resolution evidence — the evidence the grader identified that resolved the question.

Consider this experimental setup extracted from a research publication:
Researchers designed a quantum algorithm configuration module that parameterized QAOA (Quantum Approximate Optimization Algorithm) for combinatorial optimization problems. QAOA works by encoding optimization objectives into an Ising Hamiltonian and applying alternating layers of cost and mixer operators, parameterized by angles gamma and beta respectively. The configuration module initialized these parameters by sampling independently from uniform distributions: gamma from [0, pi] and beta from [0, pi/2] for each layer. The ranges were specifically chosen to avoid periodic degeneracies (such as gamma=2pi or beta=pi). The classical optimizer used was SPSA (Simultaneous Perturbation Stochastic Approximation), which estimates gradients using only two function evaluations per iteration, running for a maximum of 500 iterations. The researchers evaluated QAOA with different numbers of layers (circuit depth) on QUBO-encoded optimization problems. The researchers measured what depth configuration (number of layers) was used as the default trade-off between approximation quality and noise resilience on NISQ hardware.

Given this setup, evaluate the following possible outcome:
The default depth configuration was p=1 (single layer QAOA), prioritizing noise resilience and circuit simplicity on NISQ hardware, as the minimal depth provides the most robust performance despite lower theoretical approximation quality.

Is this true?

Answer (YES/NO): NO